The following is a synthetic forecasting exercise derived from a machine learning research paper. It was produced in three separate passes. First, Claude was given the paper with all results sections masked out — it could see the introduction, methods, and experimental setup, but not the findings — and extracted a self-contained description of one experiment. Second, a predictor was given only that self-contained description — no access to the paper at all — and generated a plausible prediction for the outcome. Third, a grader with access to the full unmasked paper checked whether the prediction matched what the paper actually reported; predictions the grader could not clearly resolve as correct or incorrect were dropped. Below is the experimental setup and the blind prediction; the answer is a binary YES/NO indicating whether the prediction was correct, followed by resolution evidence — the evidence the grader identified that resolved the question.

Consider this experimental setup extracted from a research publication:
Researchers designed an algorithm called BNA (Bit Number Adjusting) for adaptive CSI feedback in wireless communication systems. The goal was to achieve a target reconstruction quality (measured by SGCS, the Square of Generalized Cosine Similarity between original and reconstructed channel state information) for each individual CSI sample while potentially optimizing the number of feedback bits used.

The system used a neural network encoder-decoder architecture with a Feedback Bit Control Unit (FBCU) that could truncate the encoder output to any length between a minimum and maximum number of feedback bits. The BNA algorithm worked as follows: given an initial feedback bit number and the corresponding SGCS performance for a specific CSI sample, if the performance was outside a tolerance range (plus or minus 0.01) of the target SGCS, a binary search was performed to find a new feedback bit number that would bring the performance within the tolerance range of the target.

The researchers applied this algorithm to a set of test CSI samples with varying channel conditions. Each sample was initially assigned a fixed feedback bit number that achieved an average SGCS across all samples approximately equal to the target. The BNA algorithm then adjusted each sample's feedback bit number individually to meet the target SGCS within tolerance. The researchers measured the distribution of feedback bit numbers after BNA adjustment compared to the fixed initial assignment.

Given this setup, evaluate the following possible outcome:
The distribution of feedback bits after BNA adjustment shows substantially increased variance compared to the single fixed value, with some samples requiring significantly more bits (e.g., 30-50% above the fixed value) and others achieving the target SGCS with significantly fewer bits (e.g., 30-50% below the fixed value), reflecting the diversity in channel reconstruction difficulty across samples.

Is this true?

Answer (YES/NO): NO